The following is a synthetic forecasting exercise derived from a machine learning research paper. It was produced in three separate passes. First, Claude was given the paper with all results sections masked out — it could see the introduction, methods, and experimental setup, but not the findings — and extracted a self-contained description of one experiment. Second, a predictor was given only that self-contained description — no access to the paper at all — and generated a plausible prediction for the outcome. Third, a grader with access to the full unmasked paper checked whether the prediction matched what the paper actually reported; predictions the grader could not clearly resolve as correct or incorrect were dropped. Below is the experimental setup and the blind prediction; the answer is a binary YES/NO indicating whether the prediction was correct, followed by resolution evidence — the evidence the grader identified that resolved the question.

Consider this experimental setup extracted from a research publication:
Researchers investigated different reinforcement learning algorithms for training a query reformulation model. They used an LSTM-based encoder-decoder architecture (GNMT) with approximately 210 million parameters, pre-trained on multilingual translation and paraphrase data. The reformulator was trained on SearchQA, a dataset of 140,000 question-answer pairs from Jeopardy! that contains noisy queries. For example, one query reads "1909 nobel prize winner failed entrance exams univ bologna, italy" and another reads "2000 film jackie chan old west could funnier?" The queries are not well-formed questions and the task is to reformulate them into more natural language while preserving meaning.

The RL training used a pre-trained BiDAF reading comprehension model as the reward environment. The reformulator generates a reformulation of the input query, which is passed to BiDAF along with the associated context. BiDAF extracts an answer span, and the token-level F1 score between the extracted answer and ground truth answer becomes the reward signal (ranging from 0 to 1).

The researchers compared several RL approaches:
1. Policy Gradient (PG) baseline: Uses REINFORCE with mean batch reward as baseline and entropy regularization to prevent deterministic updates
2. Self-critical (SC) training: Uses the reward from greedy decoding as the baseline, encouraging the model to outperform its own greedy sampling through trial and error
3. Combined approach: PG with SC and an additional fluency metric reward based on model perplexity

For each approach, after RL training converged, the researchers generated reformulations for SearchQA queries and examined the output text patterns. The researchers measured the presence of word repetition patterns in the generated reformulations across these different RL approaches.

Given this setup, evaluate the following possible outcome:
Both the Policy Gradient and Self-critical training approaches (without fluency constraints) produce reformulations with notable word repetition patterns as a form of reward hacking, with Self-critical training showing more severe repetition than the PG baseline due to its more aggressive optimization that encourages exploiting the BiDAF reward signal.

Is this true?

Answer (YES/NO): NO